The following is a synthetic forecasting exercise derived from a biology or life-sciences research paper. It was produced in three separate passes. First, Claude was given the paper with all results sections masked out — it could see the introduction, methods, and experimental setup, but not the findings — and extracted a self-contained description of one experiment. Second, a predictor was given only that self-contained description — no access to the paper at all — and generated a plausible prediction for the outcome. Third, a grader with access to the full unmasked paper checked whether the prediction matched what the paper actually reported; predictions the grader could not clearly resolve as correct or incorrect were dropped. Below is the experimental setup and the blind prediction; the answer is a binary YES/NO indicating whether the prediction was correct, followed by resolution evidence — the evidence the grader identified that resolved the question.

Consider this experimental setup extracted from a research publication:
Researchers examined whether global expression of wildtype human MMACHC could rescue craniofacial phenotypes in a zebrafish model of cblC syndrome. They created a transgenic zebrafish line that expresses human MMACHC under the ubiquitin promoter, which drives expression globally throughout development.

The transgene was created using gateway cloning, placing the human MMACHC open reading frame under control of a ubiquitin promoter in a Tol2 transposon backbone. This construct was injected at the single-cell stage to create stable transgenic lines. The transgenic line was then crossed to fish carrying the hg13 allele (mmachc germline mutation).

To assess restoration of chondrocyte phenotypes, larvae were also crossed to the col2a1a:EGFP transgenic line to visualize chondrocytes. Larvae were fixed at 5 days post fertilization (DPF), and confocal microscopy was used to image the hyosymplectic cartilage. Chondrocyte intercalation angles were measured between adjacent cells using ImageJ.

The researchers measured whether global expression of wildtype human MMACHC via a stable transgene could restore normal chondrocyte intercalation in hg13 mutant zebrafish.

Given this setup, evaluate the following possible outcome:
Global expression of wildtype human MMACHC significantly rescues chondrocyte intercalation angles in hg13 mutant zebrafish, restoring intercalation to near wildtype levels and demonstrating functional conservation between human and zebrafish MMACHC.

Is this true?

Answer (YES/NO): YES